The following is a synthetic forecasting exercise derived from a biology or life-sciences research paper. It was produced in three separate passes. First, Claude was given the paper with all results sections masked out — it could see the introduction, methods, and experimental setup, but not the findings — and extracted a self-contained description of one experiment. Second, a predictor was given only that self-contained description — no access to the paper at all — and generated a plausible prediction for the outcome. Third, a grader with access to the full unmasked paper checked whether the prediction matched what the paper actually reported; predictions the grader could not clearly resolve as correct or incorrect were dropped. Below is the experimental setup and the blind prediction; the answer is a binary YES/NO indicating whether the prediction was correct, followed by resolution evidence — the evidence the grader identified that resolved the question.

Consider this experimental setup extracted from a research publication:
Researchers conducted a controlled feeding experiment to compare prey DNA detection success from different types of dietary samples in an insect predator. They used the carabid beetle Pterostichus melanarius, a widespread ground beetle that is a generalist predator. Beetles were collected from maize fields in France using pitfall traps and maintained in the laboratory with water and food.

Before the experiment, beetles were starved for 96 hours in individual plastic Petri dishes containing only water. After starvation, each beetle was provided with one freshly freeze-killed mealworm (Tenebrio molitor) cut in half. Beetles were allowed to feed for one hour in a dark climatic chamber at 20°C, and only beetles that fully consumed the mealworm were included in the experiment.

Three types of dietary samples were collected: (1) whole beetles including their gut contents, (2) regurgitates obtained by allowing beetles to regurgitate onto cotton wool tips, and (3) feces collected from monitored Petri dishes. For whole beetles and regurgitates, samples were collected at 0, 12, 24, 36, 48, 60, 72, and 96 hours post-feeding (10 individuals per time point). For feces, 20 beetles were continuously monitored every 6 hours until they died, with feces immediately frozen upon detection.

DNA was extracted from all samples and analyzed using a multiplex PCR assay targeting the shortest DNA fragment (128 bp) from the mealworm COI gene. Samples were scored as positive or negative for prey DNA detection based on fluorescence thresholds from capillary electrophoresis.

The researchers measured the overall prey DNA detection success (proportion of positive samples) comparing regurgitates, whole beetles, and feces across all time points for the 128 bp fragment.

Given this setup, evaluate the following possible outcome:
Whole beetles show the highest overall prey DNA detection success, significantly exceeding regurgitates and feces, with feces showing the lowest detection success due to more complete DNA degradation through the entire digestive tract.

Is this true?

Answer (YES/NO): NO